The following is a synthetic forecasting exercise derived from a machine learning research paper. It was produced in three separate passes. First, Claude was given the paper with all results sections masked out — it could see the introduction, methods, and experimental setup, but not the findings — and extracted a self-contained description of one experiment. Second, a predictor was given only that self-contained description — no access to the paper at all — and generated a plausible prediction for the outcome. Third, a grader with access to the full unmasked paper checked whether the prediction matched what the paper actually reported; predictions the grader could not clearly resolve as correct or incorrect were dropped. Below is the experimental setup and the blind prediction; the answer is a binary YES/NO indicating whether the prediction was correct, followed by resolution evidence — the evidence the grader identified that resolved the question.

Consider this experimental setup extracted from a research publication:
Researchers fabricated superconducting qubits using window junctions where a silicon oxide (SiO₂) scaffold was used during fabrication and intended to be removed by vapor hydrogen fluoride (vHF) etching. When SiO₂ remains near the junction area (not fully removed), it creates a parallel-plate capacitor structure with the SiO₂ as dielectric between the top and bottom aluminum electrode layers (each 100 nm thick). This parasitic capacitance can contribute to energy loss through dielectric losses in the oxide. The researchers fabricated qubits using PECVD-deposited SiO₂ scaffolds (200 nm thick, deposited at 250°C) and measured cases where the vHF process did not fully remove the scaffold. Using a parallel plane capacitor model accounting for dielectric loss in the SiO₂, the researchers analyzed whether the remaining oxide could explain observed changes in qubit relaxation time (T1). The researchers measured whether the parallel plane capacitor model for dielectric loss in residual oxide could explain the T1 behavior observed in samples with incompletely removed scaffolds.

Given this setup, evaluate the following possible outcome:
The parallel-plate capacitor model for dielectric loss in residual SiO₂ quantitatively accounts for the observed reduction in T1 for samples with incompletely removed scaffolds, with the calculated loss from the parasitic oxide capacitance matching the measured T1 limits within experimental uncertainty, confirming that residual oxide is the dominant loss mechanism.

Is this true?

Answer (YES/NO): NO